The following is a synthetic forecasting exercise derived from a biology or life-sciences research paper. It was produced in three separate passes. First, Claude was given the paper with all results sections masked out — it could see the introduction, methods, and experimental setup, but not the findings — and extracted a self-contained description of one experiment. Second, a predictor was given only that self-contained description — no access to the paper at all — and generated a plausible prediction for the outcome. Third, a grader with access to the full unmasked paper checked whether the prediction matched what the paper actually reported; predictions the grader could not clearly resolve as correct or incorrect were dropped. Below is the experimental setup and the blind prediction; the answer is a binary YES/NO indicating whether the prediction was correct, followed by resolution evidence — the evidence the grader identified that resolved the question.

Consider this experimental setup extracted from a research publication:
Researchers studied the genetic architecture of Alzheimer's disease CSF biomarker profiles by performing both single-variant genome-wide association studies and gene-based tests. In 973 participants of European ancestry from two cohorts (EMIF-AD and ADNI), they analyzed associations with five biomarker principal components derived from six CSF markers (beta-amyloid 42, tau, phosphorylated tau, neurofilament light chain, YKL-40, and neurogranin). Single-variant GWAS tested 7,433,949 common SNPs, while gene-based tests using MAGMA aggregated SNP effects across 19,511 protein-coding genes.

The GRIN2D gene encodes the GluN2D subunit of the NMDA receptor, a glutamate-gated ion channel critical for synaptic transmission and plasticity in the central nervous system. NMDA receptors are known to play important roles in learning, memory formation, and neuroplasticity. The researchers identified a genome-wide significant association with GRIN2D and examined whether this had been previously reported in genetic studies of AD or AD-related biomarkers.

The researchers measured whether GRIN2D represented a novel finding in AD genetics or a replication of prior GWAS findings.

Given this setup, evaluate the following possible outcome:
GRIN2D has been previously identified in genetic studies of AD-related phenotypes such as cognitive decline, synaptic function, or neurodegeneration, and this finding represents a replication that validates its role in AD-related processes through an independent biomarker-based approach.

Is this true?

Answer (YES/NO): NO